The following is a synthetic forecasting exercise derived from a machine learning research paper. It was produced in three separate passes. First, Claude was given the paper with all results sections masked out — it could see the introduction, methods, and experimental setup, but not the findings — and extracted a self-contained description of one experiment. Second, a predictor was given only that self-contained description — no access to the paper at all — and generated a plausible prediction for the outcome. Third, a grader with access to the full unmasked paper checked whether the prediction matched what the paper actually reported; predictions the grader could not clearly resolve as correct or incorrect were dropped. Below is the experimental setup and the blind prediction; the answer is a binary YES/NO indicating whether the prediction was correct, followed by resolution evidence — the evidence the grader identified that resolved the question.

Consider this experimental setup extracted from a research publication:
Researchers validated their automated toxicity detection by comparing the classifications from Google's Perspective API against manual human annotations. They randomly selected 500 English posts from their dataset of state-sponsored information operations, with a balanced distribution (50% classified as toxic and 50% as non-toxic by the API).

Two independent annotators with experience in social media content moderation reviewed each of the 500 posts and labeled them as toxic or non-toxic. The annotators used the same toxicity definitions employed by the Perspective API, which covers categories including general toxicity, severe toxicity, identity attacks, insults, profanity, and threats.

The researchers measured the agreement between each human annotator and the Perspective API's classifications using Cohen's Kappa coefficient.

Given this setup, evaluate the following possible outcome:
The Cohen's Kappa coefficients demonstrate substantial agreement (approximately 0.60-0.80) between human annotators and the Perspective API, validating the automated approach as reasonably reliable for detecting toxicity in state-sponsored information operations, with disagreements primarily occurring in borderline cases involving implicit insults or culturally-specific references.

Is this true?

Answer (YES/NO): NO